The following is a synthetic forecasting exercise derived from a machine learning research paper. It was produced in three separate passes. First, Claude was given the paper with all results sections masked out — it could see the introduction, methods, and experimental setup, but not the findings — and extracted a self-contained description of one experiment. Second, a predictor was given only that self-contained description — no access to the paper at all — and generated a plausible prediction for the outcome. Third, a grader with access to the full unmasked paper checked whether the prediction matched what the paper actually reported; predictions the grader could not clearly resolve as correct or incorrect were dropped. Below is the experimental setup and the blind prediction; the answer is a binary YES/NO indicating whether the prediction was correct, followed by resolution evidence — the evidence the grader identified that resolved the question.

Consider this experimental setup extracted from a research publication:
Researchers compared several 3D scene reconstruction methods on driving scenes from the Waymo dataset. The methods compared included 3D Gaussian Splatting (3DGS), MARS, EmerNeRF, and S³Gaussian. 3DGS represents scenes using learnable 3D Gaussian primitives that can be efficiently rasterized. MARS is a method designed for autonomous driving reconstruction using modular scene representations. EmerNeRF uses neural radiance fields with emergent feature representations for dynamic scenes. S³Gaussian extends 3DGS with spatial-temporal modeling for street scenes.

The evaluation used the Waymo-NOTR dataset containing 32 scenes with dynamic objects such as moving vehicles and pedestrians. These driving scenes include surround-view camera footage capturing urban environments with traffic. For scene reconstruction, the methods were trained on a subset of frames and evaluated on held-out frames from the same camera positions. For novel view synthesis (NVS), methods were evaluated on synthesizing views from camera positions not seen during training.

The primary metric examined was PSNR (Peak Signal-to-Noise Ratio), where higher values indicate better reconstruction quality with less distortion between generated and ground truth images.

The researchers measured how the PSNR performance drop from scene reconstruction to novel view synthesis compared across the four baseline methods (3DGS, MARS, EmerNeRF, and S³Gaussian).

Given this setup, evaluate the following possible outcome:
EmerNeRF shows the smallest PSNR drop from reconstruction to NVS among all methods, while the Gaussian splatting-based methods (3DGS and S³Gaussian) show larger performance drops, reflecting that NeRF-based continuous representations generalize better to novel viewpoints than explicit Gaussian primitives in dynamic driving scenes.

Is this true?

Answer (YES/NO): NO